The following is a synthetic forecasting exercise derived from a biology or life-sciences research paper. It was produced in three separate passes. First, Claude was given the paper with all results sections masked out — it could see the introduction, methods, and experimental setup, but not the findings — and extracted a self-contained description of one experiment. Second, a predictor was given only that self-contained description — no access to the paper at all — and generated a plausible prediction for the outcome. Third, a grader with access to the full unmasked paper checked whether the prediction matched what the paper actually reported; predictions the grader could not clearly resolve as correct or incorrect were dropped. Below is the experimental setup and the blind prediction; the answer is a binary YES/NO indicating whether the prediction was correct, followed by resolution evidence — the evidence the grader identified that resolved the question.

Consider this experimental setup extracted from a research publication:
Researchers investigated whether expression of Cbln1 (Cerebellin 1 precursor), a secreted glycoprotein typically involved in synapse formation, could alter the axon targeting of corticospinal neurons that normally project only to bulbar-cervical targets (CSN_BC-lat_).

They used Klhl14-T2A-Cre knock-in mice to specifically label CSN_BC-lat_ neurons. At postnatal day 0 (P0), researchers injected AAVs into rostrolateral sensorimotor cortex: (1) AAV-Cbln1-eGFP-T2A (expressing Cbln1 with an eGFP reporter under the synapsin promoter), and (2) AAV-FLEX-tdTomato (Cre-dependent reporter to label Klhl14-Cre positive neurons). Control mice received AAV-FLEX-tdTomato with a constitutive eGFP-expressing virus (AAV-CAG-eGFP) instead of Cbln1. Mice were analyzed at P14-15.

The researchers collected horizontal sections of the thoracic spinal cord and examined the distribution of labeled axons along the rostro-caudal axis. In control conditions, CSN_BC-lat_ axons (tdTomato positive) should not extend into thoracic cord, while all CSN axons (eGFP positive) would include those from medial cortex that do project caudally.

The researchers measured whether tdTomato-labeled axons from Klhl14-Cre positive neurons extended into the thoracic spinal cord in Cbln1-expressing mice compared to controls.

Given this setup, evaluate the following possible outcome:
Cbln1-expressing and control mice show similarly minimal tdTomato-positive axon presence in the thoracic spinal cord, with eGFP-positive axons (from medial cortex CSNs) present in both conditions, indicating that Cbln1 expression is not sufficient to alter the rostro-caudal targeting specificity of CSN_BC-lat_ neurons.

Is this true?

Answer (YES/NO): NO